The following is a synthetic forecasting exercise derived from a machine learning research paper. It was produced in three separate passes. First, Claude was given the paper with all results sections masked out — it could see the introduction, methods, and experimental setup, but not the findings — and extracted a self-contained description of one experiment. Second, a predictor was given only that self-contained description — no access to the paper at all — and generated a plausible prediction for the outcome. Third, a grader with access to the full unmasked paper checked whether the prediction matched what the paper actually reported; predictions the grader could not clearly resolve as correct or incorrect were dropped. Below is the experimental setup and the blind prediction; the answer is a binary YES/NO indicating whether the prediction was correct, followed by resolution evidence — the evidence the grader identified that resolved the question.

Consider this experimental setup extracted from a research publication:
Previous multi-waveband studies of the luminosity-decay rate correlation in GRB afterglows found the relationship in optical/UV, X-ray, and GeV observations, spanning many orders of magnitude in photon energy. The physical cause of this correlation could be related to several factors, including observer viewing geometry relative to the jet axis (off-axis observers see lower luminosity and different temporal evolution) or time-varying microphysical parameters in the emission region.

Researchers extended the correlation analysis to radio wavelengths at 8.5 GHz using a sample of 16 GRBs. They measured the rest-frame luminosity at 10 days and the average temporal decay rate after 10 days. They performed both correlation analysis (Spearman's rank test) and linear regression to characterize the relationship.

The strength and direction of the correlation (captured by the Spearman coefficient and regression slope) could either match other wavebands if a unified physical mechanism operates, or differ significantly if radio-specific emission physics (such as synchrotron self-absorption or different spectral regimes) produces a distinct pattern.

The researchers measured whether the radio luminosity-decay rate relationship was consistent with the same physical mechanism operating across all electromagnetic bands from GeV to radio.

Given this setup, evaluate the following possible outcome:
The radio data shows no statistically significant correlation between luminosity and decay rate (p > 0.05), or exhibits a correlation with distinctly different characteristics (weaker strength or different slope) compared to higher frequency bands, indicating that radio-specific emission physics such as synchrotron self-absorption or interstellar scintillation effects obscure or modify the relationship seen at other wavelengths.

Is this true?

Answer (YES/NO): NO